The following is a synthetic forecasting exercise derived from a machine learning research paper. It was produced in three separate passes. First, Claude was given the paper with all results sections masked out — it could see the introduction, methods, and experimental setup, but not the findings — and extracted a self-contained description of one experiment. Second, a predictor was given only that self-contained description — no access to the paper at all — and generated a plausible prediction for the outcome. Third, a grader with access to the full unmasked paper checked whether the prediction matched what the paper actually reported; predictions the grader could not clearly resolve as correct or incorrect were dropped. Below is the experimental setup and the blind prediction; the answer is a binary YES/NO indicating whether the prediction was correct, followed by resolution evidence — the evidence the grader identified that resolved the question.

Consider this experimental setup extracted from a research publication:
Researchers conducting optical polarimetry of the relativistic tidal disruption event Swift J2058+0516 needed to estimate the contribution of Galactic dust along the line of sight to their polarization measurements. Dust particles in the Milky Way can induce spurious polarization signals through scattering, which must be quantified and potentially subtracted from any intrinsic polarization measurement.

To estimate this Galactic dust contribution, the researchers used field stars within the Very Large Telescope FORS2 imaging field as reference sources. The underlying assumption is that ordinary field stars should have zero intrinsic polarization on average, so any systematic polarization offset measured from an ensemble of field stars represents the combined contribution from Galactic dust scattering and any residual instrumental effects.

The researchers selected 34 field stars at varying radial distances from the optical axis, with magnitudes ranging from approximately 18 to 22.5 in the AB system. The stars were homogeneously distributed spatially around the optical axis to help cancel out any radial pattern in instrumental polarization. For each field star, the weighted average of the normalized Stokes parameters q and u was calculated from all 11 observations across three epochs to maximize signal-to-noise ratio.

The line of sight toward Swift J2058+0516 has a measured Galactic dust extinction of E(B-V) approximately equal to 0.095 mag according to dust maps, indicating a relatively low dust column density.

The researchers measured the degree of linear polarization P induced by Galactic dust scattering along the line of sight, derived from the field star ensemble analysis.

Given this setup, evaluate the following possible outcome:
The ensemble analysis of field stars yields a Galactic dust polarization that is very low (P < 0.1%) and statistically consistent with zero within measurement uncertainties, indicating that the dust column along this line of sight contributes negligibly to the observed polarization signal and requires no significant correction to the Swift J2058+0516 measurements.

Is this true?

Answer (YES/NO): NO